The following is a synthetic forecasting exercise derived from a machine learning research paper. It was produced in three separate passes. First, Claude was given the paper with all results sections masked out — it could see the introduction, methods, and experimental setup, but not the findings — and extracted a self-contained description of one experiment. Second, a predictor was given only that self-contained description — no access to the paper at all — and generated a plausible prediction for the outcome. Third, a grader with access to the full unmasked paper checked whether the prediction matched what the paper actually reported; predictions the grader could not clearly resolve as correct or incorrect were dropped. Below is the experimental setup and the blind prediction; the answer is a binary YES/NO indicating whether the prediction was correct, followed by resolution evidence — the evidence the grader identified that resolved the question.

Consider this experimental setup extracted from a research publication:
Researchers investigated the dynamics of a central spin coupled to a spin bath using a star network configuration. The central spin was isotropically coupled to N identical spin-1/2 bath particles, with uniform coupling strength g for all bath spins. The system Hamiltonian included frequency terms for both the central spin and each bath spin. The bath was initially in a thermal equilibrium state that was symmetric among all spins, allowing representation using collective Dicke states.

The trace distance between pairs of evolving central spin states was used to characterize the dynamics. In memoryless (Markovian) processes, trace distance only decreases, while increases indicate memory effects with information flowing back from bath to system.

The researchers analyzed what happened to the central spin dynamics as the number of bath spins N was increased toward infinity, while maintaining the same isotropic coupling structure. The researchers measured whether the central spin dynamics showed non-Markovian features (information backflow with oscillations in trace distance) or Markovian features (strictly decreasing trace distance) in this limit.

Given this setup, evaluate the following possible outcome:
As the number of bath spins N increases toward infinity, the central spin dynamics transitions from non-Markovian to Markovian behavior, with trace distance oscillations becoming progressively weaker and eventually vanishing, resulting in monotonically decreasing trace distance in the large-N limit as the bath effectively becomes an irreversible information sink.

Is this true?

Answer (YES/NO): YES